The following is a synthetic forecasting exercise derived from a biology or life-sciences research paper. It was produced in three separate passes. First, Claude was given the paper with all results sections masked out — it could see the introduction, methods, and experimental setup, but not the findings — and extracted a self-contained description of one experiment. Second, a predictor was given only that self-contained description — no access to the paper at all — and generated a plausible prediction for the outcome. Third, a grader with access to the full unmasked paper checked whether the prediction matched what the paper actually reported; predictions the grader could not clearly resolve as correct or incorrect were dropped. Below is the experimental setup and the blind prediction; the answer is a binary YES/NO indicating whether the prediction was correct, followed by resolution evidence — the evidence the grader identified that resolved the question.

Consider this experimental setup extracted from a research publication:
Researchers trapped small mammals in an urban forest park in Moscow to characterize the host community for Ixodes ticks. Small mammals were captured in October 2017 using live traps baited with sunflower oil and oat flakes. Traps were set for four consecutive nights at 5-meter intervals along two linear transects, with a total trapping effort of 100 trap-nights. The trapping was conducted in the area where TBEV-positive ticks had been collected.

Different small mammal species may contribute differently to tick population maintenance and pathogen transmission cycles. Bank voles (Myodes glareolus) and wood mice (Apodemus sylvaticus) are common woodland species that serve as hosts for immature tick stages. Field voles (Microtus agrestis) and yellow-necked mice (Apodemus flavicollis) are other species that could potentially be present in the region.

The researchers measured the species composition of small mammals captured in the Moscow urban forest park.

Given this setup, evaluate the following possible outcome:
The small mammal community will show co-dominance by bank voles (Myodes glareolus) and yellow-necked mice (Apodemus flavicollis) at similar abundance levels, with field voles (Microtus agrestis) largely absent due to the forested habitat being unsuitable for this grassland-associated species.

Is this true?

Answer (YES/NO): NO